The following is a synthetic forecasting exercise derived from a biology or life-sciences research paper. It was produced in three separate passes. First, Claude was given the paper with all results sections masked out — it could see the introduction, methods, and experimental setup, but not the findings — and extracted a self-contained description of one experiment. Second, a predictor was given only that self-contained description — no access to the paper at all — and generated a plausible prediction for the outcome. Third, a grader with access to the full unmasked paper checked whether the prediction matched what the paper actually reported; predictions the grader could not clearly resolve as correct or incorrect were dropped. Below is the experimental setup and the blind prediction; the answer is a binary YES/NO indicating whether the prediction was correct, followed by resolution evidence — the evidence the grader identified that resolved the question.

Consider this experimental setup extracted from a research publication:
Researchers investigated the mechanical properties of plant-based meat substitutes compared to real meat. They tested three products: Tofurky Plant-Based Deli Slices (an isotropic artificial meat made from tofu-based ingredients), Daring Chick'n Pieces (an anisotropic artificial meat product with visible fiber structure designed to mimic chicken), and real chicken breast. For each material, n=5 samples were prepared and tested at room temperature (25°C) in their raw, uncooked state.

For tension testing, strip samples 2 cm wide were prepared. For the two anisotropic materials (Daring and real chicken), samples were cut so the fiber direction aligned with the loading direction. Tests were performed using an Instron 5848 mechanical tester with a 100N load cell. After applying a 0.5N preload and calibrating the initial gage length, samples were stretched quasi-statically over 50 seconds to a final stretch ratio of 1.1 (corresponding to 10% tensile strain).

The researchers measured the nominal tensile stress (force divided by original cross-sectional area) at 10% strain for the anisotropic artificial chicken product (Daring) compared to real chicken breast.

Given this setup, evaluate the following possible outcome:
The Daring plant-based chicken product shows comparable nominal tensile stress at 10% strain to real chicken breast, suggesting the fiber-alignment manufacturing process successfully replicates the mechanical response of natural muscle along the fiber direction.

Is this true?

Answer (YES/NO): YES